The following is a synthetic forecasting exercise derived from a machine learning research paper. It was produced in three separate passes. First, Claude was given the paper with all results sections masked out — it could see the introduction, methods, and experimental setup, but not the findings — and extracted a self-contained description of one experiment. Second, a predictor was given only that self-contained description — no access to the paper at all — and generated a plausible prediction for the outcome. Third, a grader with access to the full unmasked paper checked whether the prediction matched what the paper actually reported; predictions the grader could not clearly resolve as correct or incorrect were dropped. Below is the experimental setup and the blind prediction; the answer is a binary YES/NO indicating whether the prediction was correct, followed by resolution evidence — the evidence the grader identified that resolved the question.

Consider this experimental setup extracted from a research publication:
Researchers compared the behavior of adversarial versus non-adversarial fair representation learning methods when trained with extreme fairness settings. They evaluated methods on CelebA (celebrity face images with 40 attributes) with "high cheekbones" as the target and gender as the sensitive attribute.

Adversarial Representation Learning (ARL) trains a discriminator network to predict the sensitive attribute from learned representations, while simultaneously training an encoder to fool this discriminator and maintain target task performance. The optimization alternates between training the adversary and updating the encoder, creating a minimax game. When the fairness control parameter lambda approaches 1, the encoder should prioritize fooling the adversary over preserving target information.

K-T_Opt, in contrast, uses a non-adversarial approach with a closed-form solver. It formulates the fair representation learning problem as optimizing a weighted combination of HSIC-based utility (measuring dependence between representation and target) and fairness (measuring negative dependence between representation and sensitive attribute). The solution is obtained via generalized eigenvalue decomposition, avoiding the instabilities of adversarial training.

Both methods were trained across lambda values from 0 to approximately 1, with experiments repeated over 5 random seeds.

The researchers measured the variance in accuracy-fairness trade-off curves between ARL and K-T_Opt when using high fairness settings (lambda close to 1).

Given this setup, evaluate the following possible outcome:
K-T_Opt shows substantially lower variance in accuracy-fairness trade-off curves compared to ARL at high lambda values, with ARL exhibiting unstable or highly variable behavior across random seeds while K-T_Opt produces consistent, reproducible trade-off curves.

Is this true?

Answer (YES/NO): YES